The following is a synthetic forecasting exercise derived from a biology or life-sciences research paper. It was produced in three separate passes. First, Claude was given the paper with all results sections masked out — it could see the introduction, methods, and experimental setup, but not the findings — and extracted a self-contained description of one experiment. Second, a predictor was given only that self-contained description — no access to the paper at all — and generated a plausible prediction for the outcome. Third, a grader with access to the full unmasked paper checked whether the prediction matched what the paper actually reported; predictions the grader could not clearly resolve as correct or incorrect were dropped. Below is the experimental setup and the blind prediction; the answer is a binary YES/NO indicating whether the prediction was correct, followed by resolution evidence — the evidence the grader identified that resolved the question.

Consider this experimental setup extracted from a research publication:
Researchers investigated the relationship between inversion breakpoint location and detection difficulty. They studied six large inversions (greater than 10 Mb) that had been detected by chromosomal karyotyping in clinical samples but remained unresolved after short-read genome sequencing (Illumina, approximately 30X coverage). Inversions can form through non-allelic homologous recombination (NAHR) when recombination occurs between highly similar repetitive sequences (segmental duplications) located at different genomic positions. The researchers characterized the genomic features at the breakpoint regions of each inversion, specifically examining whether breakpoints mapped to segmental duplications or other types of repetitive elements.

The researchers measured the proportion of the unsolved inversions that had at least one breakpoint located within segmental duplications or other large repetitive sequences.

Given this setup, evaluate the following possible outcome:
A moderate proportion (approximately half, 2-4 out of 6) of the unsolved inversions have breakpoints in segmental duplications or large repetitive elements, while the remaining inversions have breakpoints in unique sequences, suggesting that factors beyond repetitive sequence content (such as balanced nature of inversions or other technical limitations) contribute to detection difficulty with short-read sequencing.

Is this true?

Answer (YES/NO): NO